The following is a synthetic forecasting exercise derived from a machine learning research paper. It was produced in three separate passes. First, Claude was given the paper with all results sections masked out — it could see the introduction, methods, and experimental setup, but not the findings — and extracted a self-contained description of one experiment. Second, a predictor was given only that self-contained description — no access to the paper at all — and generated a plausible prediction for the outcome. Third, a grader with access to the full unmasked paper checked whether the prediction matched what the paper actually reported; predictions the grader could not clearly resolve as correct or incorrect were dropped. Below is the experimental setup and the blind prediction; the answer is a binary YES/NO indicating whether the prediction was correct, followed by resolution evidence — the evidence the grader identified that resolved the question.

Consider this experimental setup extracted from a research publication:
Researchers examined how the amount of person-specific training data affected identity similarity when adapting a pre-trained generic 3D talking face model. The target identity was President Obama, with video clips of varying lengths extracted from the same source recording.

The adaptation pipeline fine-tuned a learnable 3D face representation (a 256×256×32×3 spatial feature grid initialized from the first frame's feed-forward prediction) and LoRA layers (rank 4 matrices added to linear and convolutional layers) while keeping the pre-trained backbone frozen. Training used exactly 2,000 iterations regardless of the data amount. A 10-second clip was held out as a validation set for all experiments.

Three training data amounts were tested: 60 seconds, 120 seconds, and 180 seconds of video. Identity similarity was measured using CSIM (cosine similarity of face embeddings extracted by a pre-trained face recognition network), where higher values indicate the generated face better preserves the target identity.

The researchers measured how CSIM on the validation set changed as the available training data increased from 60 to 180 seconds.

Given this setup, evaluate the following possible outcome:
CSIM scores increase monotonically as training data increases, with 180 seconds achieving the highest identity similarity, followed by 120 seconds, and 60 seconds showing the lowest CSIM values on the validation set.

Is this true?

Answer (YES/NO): YES